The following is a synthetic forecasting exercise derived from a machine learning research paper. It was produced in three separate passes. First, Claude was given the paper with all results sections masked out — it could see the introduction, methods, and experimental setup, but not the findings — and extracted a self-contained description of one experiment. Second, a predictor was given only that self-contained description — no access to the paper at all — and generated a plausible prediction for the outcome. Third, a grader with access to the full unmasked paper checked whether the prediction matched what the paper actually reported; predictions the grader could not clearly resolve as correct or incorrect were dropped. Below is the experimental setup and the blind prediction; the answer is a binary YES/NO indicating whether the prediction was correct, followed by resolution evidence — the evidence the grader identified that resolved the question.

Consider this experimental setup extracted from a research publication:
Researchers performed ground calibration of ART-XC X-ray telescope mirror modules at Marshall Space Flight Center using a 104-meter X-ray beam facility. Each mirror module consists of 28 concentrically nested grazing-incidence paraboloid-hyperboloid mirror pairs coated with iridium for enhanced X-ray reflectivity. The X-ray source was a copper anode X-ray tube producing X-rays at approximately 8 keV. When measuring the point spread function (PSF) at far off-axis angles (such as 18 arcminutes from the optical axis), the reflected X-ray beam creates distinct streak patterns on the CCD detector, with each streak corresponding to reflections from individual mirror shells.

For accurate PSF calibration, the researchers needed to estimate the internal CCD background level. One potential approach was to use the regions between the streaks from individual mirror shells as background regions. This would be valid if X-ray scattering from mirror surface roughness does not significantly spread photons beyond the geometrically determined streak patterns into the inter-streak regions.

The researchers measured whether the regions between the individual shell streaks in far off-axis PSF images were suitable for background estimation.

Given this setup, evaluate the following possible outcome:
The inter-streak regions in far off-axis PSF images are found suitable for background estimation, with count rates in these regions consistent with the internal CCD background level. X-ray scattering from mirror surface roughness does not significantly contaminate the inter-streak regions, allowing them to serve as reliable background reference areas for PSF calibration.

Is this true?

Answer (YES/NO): YES